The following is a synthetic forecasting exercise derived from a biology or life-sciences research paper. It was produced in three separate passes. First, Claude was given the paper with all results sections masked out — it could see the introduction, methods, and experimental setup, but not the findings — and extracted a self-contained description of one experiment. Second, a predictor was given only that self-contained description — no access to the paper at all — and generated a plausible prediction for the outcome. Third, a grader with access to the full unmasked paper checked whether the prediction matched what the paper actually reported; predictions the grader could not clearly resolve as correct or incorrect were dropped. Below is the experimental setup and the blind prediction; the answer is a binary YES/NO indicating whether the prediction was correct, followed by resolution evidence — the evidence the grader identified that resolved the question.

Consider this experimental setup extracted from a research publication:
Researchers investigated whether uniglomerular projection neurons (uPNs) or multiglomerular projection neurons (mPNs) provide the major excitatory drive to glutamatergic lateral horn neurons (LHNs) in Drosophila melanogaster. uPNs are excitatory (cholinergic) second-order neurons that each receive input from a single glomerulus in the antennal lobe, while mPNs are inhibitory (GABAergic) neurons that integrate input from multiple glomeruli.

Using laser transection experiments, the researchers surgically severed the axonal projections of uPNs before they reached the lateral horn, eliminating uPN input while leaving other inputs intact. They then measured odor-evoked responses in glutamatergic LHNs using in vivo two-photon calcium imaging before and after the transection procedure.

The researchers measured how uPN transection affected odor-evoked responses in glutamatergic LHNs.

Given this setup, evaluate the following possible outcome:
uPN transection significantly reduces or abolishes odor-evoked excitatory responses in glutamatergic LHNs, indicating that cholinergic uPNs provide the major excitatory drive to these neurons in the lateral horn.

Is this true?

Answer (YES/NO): YES